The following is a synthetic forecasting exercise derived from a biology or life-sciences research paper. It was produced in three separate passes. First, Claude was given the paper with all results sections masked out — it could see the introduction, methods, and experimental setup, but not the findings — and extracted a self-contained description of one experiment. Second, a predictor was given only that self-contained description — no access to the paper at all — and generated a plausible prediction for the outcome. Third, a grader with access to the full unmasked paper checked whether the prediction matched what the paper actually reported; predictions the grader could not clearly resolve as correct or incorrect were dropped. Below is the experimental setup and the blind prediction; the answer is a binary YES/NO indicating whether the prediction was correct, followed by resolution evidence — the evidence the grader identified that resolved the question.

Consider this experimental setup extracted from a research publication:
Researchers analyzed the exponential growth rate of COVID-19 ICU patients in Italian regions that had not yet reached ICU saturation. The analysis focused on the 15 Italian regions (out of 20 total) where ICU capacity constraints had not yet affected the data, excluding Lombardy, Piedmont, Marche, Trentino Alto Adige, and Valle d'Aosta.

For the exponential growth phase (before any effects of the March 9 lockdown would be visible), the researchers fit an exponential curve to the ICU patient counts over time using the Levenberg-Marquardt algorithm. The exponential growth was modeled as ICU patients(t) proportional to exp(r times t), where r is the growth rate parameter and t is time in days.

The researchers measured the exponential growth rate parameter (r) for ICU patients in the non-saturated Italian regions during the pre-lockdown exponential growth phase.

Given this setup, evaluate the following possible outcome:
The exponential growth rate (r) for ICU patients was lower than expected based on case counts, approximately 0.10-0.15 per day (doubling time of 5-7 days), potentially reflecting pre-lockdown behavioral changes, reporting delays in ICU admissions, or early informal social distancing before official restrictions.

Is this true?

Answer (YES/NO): NO